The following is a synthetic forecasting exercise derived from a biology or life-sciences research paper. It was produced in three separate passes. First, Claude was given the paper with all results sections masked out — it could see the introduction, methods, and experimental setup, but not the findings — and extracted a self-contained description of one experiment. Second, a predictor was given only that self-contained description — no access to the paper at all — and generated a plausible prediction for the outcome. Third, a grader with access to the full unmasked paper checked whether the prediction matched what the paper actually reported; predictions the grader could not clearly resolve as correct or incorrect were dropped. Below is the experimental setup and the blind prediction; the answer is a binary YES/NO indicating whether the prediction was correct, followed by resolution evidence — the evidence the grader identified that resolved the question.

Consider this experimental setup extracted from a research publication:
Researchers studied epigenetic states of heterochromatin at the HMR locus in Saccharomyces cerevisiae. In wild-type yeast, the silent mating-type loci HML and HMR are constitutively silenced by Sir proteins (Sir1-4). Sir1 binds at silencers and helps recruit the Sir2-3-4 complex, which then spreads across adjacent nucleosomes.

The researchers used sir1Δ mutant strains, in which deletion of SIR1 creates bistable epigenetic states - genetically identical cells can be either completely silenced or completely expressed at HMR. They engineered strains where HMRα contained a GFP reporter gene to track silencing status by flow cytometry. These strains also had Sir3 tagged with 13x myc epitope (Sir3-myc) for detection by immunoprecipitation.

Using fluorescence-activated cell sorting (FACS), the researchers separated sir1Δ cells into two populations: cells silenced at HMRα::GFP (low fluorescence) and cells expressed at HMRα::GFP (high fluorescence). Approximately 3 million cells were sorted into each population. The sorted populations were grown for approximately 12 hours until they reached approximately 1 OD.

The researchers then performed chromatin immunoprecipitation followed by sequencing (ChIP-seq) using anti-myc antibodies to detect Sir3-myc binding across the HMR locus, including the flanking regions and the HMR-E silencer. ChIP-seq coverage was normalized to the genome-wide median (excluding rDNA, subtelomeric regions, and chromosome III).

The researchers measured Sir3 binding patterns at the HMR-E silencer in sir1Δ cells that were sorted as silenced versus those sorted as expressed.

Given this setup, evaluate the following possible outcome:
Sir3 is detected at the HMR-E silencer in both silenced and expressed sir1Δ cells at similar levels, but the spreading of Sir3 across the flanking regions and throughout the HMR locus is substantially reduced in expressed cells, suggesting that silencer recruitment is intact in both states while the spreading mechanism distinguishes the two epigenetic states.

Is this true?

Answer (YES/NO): NO